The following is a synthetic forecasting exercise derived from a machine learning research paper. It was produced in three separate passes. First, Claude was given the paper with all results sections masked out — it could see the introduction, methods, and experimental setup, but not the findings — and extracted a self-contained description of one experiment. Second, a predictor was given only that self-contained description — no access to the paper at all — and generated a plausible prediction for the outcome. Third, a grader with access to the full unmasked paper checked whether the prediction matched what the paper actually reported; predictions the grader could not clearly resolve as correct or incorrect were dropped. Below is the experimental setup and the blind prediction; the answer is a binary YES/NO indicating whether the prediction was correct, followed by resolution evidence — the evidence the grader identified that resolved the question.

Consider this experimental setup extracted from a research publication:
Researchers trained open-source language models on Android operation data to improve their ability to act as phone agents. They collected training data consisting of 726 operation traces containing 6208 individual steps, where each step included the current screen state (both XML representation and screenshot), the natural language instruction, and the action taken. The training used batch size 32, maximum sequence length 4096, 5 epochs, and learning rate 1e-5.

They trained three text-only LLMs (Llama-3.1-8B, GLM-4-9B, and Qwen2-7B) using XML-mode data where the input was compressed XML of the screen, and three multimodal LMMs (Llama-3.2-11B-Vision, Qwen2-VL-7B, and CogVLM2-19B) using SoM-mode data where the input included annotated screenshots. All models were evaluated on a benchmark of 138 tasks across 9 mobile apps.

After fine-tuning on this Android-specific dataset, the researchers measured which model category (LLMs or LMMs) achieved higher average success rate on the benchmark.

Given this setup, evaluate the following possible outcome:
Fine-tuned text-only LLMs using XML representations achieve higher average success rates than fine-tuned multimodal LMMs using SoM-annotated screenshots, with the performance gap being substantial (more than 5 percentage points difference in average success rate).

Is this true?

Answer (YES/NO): YES